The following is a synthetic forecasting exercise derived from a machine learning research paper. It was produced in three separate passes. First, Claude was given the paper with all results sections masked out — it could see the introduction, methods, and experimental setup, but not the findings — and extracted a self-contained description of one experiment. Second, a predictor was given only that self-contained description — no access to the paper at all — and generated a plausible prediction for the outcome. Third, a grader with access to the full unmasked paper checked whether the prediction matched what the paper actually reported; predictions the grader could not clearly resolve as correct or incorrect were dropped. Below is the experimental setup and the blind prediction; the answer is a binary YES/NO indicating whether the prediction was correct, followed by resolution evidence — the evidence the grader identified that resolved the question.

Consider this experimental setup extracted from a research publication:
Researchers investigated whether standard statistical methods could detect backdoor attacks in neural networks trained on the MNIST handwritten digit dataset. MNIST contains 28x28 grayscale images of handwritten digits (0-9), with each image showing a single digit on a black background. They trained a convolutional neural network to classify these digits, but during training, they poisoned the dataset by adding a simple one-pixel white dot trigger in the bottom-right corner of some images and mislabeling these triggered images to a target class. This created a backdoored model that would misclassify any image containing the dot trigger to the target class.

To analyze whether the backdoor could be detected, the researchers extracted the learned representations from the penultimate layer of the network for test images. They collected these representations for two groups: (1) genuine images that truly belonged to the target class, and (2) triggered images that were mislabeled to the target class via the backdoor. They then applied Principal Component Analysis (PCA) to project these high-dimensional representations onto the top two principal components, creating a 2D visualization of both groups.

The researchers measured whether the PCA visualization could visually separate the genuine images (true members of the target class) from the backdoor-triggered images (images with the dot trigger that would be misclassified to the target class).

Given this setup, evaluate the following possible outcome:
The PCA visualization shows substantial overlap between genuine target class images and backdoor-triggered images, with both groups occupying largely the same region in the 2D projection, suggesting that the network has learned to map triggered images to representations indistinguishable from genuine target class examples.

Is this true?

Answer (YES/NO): NO